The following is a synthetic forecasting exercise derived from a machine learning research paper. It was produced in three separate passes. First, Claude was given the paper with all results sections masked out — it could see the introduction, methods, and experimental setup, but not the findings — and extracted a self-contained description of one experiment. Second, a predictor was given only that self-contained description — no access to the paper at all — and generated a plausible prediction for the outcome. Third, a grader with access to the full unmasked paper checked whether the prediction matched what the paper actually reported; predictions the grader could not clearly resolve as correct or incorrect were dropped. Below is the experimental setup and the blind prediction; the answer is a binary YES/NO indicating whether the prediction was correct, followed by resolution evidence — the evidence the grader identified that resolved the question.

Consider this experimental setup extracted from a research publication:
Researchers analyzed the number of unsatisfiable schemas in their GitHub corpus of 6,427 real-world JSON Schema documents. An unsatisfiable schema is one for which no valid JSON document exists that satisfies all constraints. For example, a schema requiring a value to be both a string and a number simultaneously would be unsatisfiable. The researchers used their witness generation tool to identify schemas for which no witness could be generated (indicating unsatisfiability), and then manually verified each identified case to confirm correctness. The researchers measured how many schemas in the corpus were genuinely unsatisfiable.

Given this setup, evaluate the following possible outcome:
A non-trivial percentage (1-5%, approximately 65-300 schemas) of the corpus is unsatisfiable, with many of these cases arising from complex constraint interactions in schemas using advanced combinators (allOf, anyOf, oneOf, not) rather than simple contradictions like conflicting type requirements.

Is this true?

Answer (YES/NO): NO